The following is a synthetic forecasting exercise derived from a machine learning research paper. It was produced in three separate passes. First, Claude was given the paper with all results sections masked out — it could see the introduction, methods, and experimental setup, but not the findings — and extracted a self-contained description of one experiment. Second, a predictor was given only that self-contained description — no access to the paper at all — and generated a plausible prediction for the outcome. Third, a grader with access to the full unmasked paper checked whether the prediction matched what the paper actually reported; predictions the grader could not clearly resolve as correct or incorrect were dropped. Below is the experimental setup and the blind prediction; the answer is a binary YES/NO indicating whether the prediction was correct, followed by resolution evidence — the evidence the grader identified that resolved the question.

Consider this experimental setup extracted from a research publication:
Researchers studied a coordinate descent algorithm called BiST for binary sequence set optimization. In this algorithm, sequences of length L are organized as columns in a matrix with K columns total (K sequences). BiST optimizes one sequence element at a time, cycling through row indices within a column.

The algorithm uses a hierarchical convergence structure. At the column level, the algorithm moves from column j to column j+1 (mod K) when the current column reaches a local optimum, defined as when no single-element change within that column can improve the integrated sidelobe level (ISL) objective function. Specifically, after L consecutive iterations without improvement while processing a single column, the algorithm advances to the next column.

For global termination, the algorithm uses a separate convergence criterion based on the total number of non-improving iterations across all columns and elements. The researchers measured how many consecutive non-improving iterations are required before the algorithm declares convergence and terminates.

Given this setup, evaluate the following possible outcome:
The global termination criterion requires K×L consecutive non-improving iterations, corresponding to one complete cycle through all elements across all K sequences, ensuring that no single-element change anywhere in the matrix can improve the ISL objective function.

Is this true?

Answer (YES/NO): YES